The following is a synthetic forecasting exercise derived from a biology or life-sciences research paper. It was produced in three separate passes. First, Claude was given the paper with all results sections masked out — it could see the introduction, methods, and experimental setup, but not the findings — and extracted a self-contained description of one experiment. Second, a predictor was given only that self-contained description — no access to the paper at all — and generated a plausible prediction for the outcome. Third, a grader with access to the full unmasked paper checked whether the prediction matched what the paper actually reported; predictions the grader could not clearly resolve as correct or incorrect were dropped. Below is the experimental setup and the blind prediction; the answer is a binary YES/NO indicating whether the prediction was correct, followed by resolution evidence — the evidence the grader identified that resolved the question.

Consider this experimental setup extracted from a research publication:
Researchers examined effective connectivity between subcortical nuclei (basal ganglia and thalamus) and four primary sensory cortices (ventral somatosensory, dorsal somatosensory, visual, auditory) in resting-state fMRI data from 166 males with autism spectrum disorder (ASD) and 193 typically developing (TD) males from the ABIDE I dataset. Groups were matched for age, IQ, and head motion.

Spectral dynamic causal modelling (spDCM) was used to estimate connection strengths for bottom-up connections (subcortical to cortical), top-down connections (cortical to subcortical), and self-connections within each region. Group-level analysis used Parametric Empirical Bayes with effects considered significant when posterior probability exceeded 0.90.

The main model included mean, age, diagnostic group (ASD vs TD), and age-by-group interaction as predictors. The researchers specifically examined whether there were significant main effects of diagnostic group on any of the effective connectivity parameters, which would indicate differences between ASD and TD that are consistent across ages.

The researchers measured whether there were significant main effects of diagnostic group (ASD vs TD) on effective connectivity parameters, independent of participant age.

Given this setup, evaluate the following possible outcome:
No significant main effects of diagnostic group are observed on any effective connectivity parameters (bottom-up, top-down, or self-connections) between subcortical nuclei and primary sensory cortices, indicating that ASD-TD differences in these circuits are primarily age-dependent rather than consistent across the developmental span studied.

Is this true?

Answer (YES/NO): YES